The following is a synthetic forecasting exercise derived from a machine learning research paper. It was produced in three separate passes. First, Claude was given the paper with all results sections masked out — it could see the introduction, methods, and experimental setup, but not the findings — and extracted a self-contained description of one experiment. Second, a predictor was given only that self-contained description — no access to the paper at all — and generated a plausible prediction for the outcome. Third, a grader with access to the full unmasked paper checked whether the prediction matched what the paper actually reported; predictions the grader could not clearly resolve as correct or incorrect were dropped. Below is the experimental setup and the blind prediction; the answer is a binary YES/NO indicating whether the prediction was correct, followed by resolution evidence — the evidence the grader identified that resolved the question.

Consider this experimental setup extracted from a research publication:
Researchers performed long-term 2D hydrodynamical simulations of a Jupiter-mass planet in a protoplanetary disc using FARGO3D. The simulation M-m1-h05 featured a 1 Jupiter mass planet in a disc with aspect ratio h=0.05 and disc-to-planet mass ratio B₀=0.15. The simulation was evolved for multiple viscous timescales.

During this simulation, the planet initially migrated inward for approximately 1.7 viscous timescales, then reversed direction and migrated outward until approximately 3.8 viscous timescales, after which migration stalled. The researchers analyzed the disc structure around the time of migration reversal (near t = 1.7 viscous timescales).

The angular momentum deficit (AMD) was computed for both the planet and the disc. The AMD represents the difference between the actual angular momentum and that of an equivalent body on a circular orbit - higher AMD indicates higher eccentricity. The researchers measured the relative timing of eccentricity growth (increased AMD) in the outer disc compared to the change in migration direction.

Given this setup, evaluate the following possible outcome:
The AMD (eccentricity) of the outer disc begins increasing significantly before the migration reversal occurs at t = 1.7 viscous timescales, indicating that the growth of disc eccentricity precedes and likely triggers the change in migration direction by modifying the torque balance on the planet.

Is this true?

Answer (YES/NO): YES